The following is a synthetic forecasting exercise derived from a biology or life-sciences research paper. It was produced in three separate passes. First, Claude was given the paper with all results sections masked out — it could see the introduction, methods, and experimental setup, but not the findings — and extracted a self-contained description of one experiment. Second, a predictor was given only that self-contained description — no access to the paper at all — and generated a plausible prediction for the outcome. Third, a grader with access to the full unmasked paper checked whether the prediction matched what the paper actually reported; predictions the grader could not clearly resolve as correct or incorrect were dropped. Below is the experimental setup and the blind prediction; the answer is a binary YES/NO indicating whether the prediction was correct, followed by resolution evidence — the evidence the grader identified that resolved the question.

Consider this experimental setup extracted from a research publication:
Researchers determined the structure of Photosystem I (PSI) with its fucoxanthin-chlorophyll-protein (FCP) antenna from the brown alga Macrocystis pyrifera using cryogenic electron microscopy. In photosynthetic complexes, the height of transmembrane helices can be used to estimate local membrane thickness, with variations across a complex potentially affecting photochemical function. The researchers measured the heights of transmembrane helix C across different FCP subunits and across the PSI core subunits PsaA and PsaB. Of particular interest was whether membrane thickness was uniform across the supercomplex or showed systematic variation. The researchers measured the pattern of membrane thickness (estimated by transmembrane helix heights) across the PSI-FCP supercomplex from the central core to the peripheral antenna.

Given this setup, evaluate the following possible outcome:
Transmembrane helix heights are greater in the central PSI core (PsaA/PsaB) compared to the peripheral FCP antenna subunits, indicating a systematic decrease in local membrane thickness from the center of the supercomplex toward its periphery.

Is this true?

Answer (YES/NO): YES